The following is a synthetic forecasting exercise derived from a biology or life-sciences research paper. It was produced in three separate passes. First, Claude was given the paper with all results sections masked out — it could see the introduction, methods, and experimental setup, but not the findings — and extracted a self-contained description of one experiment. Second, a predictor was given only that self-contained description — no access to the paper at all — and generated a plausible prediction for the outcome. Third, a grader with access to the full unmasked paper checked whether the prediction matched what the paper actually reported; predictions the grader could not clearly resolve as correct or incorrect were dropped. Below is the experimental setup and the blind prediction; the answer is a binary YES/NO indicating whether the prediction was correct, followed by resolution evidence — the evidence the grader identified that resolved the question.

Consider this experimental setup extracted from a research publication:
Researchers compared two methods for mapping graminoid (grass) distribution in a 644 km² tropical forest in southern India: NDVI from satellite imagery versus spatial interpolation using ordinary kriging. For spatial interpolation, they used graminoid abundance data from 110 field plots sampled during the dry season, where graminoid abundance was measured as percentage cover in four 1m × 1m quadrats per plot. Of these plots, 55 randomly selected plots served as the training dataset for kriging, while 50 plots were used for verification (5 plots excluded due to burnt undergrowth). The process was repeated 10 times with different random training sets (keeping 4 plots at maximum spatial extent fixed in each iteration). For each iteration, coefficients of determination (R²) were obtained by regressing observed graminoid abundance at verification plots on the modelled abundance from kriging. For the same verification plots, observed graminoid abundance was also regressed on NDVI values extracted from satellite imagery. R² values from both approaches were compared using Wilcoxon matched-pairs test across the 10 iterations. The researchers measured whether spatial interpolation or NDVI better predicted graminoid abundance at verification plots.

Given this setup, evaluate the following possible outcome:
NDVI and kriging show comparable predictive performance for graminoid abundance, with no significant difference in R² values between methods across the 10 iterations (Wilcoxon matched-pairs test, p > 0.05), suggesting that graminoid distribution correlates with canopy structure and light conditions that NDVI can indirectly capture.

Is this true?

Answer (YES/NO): NO